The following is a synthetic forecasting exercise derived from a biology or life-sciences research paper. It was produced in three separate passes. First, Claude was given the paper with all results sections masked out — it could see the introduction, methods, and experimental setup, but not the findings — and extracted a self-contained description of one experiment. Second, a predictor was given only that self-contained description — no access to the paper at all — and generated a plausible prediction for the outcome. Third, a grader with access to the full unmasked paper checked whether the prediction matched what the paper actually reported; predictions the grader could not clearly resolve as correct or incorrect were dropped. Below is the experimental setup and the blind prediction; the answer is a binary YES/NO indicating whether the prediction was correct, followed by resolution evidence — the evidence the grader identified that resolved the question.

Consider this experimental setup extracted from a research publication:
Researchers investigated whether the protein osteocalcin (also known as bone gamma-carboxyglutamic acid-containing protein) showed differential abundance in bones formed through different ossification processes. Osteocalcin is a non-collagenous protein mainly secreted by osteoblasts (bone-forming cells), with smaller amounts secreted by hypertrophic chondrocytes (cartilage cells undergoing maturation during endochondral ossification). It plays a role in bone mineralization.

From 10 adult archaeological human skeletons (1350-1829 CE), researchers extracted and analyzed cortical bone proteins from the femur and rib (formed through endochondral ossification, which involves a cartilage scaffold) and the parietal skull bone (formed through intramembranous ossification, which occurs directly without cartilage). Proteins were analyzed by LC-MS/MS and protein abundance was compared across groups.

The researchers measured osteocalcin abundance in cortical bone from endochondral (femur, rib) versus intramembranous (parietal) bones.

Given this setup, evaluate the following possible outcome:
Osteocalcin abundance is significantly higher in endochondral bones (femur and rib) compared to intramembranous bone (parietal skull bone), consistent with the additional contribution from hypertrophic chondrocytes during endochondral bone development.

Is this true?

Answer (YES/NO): YES